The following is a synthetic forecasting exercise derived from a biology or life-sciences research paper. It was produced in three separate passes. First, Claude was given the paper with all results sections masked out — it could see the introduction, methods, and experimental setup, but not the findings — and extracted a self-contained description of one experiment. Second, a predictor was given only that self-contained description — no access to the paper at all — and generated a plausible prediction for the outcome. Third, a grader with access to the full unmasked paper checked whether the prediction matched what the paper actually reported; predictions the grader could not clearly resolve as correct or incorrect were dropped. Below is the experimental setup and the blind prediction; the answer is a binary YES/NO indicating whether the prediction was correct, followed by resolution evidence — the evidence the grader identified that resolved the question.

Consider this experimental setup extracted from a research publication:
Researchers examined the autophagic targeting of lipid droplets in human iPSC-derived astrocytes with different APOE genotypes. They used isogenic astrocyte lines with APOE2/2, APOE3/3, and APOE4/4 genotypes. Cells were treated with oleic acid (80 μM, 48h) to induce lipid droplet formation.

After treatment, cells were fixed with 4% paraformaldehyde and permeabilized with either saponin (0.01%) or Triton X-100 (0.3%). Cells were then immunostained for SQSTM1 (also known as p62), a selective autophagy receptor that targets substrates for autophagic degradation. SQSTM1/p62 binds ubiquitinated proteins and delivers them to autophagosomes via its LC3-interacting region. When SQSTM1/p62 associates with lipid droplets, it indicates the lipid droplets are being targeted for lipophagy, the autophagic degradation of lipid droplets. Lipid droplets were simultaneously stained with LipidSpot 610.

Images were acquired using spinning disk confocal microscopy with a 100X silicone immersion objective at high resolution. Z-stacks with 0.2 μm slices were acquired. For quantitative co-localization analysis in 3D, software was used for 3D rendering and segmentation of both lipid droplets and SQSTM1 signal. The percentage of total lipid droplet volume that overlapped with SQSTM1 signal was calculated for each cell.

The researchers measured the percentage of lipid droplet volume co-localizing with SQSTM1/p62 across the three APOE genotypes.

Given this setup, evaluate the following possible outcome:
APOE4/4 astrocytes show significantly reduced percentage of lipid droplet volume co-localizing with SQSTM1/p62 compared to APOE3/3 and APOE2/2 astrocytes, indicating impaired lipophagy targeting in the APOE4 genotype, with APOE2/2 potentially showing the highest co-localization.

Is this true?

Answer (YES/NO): NO